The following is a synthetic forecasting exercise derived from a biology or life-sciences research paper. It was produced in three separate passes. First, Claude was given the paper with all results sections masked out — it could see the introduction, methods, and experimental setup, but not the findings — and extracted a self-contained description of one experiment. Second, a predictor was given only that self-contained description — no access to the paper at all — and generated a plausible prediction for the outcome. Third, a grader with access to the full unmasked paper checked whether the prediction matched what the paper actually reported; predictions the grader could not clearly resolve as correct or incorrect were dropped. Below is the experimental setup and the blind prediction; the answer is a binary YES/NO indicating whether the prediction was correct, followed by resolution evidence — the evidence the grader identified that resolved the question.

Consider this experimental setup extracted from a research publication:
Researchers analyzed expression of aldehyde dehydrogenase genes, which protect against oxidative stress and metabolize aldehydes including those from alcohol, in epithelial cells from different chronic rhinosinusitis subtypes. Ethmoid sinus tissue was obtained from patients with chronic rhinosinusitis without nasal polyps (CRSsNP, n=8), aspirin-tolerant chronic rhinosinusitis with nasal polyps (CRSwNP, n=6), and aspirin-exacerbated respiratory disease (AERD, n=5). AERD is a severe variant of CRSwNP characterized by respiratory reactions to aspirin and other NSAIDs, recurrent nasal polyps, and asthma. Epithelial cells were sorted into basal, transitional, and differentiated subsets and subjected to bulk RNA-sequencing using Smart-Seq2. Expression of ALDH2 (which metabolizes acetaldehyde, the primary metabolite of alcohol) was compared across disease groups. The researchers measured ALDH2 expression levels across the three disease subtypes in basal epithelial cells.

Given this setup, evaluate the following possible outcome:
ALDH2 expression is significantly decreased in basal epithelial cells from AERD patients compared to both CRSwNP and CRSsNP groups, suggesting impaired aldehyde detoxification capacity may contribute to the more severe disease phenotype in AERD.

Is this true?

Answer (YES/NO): NO